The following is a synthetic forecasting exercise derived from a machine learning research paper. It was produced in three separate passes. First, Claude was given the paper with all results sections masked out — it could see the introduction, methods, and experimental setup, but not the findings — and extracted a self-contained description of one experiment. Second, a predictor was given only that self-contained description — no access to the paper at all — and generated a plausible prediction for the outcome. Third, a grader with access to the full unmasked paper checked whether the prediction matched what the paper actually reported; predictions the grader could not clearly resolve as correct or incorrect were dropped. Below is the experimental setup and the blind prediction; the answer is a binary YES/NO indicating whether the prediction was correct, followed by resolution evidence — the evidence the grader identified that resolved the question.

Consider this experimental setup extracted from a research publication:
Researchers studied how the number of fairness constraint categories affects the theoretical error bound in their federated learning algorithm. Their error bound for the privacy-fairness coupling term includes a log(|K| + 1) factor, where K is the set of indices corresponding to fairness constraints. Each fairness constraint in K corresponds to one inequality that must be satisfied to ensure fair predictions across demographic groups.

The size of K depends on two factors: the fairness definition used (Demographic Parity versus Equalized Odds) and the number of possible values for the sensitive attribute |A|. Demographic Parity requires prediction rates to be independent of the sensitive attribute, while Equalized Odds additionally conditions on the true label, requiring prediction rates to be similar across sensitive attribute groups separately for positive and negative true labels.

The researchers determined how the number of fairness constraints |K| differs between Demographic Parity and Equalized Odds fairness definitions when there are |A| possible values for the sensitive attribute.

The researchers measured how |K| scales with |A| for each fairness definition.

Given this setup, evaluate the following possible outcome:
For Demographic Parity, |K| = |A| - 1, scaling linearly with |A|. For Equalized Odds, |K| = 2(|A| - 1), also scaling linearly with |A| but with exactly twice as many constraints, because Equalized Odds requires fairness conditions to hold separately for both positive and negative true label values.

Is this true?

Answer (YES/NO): NO